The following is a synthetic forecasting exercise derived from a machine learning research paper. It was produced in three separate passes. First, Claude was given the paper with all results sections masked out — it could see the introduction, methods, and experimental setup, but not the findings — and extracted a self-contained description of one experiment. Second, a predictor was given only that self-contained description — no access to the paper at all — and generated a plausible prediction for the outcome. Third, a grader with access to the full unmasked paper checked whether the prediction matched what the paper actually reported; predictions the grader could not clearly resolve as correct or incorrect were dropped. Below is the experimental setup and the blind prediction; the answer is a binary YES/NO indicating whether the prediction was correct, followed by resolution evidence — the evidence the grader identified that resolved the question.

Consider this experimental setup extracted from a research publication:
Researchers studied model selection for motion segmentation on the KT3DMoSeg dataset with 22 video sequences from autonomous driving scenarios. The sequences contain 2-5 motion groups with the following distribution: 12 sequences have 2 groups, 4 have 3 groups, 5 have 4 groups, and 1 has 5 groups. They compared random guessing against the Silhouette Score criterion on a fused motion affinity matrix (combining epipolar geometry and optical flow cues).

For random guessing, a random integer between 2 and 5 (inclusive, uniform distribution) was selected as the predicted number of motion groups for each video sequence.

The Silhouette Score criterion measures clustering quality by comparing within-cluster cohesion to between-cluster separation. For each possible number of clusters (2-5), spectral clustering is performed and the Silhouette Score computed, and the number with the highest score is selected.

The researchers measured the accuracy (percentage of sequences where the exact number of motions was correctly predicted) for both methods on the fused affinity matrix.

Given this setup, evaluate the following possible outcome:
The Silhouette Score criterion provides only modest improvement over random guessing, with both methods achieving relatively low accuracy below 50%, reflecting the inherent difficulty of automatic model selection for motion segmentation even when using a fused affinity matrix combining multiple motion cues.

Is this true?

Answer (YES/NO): NO